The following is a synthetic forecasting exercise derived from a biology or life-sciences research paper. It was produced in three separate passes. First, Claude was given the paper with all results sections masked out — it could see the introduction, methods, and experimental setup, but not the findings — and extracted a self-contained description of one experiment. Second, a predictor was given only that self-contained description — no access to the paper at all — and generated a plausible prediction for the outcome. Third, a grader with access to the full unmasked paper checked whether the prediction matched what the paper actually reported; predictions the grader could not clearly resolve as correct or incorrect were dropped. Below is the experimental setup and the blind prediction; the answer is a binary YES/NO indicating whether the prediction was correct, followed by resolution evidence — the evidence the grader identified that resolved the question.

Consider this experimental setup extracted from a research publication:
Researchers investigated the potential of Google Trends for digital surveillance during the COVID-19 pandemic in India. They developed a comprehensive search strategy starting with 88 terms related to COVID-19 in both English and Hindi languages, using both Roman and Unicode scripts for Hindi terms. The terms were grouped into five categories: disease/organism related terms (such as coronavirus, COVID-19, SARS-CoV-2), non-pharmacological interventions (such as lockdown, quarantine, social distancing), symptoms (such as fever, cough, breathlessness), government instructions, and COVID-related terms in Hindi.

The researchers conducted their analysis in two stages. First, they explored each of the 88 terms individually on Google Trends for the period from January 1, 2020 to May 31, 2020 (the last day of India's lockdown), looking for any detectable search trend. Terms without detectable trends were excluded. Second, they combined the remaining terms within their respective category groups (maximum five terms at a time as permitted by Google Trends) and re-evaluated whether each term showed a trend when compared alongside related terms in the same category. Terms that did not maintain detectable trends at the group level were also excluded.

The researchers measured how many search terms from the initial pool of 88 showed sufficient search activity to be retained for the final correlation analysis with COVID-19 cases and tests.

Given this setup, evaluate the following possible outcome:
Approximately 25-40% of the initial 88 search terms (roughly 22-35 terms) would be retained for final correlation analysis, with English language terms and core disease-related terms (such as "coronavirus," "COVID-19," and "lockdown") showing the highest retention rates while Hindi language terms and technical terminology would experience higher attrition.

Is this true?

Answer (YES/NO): NO